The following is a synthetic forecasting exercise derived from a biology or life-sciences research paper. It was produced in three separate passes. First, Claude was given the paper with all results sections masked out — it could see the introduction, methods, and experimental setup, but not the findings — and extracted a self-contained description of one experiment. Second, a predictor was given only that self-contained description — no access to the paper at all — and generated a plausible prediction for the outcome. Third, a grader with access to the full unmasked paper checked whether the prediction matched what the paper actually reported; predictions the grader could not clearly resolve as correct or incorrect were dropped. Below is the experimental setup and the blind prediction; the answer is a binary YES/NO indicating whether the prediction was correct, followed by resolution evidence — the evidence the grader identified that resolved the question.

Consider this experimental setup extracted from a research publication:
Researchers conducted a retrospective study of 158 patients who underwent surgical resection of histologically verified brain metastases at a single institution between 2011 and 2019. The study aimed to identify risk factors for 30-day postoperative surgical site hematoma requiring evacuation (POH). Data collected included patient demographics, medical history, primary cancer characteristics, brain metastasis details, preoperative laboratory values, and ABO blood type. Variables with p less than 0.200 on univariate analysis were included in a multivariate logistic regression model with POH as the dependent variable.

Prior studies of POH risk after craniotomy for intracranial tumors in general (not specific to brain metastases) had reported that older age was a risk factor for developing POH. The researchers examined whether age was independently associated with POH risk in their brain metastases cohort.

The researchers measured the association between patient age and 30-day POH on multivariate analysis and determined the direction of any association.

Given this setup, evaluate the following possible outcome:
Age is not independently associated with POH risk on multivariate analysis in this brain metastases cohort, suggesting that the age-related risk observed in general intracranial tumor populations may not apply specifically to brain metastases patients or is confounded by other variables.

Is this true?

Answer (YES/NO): NO